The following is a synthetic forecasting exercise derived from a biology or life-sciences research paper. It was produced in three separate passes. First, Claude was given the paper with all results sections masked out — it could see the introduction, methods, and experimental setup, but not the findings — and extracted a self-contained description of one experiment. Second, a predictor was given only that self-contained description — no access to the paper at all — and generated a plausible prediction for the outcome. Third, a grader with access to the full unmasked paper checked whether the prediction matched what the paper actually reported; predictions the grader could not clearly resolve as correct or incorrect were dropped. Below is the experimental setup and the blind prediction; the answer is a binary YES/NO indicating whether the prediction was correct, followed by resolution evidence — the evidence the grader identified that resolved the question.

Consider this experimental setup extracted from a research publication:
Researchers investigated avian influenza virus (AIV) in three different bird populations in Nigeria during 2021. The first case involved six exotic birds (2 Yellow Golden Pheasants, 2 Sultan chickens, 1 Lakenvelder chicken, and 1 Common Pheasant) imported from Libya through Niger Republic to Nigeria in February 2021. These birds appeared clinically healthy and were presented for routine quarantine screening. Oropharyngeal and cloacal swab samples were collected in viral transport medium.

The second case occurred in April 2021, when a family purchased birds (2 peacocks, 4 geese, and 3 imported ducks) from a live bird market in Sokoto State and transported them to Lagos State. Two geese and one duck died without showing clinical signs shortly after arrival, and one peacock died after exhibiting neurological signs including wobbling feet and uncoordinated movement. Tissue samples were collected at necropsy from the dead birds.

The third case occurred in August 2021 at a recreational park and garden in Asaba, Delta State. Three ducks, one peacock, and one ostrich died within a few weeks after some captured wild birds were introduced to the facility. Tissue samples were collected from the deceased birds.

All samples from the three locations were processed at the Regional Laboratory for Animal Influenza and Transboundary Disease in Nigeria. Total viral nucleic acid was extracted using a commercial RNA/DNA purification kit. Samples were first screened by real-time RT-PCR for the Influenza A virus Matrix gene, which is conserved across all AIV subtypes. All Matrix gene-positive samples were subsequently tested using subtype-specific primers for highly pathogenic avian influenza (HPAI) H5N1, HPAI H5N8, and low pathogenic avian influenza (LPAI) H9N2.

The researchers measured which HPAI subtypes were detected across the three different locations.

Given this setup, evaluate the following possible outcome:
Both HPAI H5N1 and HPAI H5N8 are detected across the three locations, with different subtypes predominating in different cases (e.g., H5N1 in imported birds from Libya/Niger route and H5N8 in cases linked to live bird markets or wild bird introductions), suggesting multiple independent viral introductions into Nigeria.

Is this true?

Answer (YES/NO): NO